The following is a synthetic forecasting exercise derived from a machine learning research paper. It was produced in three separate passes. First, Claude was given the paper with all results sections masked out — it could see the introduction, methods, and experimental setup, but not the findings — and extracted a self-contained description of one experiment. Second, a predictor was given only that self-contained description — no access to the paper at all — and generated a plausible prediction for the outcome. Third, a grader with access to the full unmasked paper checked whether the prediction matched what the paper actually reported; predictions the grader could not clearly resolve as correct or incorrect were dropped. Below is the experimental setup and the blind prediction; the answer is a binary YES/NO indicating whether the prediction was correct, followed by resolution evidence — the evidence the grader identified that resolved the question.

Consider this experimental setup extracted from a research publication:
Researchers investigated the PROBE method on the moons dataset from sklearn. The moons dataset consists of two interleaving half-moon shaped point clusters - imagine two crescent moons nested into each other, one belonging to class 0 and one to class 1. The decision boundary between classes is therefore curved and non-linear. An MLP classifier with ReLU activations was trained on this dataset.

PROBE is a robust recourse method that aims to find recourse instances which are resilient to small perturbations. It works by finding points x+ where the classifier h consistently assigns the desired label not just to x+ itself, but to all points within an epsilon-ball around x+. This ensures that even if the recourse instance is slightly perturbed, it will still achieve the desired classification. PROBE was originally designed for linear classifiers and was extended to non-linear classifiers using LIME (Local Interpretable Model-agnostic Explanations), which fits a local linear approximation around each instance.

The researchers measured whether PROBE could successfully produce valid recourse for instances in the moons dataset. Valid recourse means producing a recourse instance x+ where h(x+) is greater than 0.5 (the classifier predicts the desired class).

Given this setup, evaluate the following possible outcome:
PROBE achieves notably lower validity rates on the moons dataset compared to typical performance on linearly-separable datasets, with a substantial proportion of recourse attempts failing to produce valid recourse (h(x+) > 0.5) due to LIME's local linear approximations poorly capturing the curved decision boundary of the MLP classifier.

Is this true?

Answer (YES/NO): YES